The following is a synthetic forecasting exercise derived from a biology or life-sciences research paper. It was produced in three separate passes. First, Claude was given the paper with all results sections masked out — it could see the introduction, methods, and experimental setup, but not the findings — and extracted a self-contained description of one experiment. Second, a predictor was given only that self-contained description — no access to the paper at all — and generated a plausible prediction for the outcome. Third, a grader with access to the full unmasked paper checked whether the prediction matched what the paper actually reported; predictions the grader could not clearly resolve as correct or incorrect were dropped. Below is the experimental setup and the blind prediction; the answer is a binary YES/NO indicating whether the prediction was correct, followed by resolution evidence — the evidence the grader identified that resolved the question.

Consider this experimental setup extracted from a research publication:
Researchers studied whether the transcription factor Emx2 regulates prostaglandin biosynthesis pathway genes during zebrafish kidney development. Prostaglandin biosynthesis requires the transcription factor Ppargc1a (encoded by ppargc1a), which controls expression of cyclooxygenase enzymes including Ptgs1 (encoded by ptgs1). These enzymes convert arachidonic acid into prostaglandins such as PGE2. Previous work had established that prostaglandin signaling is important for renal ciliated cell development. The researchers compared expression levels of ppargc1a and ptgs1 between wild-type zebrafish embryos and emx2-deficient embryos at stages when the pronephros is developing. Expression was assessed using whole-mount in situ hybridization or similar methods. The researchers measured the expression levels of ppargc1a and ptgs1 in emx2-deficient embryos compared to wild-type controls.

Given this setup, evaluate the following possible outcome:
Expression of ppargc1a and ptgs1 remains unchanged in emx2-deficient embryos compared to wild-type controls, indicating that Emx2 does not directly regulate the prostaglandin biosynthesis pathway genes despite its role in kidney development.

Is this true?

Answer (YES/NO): NO